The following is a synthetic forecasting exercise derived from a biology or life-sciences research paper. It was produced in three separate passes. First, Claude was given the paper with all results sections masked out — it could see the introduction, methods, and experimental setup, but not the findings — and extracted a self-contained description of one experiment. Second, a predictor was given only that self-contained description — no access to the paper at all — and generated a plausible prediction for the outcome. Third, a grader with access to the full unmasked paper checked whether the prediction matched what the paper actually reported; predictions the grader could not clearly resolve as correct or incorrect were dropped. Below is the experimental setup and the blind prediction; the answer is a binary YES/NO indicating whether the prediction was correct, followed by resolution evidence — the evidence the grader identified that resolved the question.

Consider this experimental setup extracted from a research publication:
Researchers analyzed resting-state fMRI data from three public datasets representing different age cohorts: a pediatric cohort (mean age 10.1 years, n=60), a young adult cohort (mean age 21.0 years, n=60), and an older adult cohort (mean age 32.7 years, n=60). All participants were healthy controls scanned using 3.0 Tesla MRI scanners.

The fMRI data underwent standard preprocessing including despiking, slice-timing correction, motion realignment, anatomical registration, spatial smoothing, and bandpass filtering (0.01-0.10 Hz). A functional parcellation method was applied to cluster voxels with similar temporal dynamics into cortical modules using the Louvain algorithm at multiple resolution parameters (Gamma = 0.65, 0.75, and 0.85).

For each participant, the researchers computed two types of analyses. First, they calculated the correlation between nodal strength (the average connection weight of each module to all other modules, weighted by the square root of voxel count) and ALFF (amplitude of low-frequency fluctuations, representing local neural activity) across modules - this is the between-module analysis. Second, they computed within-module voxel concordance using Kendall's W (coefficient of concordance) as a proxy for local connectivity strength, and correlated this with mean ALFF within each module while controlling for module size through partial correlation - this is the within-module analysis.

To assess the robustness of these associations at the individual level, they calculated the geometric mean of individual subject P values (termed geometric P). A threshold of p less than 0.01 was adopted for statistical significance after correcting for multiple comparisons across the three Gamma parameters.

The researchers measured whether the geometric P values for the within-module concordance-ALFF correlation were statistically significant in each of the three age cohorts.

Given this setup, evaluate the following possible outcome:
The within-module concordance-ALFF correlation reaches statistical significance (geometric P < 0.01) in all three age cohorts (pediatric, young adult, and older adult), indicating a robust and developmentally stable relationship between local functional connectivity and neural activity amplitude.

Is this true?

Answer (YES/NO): NO